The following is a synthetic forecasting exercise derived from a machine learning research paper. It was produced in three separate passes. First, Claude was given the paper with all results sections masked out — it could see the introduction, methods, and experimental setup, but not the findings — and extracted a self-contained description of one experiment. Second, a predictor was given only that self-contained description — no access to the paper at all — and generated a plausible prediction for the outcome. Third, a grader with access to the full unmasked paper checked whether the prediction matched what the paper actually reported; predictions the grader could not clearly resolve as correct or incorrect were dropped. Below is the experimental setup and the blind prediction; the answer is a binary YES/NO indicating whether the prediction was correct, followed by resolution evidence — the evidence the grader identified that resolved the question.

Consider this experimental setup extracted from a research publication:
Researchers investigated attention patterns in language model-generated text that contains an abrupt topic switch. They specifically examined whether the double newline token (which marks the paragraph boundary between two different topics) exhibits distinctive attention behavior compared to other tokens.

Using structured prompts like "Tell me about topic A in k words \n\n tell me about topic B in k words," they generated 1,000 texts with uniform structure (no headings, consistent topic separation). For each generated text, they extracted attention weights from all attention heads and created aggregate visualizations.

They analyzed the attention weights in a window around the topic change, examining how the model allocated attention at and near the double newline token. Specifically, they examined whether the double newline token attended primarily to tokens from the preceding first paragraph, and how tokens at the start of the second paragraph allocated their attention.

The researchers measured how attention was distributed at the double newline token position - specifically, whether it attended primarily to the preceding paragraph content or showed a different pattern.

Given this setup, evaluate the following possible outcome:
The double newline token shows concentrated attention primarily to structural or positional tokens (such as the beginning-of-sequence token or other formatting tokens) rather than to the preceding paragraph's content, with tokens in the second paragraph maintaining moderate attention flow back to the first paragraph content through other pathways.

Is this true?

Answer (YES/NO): NO